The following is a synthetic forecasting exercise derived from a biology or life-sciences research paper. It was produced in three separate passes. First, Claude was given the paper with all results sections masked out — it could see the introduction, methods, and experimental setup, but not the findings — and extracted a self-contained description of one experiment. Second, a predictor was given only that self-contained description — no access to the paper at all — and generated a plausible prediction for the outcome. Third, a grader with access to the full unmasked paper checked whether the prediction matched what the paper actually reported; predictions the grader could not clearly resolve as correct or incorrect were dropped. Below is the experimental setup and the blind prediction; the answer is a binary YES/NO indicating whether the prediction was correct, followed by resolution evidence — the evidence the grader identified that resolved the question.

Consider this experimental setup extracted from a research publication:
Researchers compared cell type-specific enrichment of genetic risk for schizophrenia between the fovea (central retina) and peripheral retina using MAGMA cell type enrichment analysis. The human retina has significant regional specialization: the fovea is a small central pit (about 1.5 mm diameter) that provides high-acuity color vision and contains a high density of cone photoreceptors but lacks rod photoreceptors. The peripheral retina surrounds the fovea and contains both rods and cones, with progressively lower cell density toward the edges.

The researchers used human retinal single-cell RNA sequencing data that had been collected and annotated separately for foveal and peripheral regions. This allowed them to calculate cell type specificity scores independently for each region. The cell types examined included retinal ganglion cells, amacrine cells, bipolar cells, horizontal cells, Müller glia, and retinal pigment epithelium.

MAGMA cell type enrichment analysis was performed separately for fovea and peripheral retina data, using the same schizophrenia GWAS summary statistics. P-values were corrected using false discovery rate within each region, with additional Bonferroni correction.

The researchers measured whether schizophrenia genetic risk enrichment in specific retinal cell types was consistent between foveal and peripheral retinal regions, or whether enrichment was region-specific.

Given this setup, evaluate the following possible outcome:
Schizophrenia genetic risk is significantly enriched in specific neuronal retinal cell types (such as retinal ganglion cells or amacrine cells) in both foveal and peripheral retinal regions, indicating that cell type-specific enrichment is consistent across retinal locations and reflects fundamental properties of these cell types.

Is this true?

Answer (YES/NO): YES